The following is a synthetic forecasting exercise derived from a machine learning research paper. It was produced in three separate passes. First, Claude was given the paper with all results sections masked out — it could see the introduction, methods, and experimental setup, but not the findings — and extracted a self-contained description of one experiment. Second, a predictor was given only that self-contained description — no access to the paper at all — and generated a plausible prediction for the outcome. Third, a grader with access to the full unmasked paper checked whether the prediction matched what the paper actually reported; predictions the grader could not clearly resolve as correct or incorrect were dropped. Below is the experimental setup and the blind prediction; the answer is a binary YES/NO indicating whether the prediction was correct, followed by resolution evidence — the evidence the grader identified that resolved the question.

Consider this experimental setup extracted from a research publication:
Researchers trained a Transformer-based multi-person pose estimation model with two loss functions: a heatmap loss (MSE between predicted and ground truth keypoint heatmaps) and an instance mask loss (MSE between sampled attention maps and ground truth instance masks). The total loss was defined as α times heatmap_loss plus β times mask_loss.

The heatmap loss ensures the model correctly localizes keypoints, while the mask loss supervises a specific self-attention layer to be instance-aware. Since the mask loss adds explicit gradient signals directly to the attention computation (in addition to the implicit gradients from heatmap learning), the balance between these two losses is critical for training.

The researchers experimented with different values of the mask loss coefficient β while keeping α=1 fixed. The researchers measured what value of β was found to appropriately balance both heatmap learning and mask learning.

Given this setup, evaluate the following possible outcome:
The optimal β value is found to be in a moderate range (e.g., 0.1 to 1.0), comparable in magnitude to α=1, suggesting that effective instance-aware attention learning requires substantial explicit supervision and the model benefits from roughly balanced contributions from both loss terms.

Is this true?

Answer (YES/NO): NO